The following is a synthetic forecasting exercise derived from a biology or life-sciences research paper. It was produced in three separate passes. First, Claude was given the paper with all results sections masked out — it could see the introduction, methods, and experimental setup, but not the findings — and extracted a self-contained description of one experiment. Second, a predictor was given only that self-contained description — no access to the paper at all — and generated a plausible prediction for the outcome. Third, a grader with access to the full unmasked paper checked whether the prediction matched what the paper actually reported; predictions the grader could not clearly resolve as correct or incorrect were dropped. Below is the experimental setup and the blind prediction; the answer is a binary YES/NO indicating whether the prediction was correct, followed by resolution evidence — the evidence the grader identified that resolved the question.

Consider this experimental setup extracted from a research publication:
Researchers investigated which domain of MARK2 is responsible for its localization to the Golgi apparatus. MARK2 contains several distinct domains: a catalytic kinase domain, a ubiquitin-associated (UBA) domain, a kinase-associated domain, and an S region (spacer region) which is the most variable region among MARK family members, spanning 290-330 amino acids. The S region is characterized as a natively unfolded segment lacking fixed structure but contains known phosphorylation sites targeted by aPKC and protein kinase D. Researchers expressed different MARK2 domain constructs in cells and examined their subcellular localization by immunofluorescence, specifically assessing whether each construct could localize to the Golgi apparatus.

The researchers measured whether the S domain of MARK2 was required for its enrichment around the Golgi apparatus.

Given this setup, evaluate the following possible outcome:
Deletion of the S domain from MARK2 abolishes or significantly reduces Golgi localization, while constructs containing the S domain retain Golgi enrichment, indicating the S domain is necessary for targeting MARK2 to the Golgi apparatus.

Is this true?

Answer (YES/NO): NO